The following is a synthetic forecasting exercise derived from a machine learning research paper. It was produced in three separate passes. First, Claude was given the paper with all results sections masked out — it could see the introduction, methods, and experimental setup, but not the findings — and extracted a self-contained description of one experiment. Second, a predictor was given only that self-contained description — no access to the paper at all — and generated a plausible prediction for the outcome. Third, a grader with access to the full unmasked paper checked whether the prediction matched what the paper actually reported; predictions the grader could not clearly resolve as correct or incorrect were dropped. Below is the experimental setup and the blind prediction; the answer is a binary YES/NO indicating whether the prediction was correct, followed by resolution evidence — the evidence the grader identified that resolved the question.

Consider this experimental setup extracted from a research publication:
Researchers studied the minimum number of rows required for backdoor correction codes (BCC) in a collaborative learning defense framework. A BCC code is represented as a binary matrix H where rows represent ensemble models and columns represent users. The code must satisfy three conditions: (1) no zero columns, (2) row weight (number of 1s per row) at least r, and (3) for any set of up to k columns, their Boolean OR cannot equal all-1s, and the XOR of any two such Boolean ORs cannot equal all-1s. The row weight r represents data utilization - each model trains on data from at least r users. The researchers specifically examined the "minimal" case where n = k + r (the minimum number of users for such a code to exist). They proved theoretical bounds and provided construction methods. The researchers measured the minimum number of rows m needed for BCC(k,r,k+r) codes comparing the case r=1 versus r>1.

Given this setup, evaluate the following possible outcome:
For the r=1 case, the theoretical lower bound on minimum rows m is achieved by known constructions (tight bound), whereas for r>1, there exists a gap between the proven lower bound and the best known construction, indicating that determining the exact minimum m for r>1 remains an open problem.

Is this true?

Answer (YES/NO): NO